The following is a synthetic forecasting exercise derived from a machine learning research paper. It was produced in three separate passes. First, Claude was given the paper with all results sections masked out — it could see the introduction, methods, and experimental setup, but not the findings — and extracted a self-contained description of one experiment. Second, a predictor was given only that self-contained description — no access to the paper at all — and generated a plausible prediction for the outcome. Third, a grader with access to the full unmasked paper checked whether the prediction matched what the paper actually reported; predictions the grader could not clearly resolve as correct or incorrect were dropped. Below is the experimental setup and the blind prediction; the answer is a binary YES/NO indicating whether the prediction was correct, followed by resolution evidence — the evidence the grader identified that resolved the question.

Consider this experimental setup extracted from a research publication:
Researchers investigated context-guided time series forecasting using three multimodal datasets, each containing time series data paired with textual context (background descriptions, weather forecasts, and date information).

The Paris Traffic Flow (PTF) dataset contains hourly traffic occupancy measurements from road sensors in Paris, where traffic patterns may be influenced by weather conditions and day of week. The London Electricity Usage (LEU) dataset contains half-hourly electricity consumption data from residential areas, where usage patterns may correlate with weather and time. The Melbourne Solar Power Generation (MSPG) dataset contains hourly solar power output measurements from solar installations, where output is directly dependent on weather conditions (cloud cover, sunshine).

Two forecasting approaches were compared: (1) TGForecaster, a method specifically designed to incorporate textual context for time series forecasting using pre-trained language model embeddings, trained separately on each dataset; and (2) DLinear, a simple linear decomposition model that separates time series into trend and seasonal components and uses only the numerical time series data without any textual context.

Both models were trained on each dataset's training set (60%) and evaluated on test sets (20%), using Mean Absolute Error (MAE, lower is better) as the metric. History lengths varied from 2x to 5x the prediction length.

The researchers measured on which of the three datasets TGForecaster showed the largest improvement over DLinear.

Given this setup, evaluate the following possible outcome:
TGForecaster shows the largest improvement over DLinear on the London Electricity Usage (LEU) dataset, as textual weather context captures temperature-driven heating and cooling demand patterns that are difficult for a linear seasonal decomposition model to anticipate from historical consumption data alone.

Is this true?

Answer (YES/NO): NO